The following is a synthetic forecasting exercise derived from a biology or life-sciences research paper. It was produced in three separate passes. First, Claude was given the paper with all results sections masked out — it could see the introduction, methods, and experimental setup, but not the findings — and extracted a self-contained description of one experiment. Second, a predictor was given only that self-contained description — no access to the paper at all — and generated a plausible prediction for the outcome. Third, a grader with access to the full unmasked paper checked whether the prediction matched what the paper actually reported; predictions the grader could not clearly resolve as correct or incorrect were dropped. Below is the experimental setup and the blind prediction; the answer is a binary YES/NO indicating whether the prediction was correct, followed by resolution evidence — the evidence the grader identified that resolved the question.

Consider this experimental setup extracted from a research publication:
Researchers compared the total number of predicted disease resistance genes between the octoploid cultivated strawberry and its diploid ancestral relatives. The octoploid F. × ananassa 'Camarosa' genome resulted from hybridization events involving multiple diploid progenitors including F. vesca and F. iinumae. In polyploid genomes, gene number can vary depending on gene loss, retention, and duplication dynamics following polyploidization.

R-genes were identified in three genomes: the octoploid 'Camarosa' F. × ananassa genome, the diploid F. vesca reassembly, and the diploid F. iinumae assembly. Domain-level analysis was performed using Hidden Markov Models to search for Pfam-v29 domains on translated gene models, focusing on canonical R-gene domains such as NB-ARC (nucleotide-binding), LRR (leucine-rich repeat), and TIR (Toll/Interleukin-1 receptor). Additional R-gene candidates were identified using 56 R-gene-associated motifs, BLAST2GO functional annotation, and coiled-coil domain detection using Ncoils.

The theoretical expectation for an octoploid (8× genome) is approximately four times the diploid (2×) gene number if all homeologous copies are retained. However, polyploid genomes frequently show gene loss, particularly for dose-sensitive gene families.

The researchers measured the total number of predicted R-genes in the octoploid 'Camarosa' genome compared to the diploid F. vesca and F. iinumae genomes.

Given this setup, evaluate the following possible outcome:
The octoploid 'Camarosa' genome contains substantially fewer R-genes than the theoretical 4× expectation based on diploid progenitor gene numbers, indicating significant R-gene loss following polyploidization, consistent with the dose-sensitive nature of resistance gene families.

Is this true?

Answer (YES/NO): NO